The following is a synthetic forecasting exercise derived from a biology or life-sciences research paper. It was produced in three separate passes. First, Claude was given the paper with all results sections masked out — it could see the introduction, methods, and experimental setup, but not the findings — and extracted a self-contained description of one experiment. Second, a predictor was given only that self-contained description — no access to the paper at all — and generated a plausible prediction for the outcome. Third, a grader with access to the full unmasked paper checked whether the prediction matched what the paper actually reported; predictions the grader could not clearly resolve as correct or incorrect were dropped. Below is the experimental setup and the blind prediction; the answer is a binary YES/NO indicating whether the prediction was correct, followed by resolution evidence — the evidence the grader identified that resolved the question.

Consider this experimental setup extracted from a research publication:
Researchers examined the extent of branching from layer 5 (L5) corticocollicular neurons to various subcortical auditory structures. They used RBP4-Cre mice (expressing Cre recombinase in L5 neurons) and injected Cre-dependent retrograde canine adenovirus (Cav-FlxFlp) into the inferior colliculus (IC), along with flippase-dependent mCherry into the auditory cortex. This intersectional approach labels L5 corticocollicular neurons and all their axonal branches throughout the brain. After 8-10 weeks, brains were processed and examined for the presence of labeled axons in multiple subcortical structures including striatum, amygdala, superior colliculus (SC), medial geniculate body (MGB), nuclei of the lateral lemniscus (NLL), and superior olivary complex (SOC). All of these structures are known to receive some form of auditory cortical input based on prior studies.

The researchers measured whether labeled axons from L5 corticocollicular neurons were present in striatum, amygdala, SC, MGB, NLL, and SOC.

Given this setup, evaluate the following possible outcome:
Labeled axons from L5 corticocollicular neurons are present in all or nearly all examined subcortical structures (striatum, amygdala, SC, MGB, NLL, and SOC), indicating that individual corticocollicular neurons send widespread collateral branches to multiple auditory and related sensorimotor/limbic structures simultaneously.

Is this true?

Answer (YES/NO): YES